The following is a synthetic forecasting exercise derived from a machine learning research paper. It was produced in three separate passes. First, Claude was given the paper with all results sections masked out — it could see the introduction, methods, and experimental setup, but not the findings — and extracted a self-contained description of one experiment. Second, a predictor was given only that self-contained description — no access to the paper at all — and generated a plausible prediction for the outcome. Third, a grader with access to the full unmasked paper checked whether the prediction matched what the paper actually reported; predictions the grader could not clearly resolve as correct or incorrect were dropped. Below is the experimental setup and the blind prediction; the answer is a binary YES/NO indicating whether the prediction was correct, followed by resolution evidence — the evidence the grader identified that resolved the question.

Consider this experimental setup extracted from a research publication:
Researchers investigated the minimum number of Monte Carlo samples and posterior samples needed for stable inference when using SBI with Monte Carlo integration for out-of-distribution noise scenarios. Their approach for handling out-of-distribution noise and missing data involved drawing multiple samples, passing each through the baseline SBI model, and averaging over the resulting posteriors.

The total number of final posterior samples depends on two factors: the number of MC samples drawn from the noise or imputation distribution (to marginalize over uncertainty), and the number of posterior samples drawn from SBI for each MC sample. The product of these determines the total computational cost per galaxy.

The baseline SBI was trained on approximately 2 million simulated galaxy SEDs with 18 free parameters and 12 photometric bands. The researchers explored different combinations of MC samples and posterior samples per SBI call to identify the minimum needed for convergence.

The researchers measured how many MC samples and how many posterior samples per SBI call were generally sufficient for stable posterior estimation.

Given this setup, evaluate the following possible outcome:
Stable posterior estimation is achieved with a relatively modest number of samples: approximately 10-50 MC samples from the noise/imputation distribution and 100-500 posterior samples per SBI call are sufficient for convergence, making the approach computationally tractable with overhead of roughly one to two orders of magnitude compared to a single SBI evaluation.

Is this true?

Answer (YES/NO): NO